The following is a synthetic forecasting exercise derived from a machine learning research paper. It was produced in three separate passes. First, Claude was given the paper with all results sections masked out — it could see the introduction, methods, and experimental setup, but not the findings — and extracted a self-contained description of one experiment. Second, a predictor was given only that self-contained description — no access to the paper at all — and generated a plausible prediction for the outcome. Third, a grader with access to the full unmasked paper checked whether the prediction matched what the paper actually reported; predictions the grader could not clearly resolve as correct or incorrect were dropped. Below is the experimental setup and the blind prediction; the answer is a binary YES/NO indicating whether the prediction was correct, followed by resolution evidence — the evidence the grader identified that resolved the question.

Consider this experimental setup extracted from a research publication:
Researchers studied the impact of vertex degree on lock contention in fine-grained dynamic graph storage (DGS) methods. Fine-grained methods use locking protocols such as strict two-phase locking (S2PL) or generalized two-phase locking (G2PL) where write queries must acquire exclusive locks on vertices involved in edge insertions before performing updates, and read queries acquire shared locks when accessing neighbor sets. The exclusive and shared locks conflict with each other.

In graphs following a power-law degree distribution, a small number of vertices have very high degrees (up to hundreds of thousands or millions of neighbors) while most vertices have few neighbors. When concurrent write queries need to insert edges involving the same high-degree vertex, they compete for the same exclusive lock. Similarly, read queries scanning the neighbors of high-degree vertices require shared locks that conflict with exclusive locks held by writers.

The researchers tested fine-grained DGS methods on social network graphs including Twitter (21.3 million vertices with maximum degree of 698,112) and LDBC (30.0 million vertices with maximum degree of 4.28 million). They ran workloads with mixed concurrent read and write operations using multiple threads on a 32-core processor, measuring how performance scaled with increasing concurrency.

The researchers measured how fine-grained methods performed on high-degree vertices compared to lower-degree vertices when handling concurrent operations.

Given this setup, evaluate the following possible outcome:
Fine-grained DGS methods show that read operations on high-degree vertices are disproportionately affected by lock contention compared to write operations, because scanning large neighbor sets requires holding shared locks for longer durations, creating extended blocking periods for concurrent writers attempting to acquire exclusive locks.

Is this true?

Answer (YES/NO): NO